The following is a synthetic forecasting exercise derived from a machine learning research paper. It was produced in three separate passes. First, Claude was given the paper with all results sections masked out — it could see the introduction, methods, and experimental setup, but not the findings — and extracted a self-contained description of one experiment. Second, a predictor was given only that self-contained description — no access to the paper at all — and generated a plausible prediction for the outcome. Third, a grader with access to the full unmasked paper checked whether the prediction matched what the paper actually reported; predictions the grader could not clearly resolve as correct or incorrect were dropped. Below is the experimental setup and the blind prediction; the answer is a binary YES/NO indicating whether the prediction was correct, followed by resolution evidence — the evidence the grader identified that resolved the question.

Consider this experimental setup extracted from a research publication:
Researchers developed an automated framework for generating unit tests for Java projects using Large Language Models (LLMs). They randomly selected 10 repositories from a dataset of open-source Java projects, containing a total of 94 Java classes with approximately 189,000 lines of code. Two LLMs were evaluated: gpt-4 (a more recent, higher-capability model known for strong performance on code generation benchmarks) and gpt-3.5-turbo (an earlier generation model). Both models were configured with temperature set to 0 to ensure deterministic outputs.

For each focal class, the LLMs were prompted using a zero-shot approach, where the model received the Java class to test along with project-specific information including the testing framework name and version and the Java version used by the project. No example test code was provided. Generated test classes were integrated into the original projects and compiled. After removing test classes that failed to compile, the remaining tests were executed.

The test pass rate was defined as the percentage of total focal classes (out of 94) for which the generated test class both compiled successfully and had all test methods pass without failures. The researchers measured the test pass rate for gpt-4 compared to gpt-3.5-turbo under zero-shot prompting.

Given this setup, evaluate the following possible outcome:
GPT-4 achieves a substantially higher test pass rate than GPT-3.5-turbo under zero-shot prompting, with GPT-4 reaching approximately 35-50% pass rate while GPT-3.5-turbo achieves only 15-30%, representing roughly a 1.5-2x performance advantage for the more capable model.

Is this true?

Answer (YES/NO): NO